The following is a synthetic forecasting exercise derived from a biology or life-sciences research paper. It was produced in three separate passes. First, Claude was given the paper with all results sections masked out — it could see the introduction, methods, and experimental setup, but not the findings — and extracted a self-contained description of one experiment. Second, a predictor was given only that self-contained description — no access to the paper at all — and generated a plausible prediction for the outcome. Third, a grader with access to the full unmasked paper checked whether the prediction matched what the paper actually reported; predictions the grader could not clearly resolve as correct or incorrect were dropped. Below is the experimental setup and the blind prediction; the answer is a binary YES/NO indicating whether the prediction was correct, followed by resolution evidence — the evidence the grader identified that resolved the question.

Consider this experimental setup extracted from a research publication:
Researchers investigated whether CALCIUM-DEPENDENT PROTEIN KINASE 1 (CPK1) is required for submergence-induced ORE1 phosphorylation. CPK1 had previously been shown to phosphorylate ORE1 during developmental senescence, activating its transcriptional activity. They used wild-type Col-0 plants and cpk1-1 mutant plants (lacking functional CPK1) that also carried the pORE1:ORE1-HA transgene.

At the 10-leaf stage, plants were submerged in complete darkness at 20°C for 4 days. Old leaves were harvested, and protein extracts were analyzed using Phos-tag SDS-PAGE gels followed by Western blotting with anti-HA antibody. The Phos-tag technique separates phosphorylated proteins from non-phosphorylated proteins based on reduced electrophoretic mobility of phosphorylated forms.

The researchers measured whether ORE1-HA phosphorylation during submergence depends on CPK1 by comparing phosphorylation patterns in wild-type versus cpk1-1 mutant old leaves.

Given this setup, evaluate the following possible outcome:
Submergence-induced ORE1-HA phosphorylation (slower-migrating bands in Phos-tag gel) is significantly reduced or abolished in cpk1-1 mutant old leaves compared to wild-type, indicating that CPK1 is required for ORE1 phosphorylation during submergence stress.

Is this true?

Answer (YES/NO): NO